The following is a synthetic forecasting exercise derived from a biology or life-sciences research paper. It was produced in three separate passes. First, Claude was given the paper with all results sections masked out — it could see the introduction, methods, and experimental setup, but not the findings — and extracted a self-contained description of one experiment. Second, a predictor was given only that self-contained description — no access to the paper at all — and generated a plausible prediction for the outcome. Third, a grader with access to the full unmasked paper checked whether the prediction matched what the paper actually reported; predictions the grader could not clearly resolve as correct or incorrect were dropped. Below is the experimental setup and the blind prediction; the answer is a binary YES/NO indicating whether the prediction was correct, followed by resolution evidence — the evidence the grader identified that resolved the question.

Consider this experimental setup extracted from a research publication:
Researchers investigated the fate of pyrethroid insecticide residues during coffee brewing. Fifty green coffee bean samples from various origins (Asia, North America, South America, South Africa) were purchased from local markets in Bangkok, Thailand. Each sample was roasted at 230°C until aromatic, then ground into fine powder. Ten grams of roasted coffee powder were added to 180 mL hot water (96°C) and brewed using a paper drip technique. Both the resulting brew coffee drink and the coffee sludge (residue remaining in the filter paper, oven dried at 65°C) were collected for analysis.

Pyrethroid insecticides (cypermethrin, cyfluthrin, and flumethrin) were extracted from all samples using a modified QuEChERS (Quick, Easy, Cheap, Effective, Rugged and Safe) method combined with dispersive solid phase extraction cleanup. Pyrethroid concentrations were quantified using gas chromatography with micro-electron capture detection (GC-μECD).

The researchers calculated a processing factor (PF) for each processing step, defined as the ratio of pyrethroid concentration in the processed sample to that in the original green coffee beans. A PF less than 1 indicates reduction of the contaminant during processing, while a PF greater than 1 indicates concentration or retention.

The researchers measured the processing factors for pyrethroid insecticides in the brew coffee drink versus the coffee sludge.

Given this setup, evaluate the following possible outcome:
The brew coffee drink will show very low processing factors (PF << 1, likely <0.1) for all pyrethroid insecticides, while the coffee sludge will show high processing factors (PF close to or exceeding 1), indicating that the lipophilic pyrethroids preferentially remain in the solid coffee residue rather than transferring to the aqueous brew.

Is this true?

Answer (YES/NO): NO